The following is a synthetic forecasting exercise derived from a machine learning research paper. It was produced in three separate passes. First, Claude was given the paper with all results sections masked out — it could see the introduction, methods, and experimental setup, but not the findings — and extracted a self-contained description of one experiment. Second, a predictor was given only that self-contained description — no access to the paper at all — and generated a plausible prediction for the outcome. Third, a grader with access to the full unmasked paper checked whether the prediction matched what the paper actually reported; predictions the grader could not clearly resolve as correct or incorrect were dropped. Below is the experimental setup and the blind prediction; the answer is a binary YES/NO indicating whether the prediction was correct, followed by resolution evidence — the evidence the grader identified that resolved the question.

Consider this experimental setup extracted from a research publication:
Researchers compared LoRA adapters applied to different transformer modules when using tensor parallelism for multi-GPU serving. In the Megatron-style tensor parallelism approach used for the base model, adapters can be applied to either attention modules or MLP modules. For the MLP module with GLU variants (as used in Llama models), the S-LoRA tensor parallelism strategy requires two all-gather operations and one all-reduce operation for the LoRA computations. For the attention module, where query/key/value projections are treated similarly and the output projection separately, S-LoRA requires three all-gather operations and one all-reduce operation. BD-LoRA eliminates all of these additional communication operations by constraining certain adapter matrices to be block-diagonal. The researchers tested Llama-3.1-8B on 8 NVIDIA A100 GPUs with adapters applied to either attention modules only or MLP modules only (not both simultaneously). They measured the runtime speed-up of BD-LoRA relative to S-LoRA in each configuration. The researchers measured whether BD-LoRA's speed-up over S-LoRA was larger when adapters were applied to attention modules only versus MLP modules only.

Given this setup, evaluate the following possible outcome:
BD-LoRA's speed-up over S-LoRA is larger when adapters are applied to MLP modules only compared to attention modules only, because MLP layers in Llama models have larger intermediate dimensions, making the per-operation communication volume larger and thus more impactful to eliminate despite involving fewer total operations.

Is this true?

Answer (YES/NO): NO